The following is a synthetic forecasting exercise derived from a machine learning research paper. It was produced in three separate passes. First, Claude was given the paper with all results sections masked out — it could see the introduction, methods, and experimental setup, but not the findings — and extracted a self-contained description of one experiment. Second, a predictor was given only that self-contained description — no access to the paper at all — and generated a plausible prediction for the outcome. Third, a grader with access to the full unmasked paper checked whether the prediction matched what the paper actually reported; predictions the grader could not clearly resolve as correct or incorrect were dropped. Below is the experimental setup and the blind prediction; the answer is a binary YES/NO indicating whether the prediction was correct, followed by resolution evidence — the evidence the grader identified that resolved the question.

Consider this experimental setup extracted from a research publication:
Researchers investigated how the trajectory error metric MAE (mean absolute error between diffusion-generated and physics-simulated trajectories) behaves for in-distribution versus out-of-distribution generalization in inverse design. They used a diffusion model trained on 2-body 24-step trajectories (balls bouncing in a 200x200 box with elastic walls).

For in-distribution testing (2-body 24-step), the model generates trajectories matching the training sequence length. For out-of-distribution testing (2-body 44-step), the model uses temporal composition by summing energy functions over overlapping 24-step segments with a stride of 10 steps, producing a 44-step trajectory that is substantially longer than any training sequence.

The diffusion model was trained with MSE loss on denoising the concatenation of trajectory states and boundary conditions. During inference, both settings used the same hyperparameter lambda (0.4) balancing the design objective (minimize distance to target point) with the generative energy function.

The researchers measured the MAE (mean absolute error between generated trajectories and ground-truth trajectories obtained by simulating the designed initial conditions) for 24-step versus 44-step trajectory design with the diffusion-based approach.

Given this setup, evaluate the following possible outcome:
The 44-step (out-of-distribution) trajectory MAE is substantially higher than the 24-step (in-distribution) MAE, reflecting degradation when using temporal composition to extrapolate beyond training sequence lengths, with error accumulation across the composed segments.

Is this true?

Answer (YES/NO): NO